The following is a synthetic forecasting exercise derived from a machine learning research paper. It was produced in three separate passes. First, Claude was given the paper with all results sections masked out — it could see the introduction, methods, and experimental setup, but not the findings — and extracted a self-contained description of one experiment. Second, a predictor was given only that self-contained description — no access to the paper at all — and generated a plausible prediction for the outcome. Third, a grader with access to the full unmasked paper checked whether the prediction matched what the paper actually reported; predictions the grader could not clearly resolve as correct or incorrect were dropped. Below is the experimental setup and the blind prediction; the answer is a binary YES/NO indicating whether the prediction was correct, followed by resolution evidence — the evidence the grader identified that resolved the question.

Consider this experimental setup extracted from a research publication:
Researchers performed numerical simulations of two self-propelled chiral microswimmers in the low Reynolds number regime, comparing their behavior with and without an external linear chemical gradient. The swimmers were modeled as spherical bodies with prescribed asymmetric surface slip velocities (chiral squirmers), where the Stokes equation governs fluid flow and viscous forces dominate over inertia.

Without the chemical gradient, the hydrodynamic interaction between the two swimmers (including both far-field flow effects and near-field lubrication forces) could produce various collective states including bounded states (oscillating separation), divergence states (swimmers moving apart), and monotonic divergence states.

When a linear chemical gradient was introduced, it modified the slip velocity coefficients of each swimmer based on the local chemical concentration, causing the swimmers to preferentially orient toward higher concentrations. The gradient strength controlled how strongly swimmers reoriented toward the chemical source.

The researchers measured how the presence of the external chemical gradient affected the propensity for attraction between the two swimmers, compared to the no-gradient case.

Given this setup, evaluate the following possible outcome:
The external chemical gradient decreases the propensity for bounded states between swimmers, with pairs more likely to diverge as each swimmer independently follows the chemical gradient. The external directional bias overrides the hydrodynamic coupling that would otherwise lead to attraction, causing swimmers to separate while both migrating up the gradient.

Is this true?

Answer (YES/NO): NO